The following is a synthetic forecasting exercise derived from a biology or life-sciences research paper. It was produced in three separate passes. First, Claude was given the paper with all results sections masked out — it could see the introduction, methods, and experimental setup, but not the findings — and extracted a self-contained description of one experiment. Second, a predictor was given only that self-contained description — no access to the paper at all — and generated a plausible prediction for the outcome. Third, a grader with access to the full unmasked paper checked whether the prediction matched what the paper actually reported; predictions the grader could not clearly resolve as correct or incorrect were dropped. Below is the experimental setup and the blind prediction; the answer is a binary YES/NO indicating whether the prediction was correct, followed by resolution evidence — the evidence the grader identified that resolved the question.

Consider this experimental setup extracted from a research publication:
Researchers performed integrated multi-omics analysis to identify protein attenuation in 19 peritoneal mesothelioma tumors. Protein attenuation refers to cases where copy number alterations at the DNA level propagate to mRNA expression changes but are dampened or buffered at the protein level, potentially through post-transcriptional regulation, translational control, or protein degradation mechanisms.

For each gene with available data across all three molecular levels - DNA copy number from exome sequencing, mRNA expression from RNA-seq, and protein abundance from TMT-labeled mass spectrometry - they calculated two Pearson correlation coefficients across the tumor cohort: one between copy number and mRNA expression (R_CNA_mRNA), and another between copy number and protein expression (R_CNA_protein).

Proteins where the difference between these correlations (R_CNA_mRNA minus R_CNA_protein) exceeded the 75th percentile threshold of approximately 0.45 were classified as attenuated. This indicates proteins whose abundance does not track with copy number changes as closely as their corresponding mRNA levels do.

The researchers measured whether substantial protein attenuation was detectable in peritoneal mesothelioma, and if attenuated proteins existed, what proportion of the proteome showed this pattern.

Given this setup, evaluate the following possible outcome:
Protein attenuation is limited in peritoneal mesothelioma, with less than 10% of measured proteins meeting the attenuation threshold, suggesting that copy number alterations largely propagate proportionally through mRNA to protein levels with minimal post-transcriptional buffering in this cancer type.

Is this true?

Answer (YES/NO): NO